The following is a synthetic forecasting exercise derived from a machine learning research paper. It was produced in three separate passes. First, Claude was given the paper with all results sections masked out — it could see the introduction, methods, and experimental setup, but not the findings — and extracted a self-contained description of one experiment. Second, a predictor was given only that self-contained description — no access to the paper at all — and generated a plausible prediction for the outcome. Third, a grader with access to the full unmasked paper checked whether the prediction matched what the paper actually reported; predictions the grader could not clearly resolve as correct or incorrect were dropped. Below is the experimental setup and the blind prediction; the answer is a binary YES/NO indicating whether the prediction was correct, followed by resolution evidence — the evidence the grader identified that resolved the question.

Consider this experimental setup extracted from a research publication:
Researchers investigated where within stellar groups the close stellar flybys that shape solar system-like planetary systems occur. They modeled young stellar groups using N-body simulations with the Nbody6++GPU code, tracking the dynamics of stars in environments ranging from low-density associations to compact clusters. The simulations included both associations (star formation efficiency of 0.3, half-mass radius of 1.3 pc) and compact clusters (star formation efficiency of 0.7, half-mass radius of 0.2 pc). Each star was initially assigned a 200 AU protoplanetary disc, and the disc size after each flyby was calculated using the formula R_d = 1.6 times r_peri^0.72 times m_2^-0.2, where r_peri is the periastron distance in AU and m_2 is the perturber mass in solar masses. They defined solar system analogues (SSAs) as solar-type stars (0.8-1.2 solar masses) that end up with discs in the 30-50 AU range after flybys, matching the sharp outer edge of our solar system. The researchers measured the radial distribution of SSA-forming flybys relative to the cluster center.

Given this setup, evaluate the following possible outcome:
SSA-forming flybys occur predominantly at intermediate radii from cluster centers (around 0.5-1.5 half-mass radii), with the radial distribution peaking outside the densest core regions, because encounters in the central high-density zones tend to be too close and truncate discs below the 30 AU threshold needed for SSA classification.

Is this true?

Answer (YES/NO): NO